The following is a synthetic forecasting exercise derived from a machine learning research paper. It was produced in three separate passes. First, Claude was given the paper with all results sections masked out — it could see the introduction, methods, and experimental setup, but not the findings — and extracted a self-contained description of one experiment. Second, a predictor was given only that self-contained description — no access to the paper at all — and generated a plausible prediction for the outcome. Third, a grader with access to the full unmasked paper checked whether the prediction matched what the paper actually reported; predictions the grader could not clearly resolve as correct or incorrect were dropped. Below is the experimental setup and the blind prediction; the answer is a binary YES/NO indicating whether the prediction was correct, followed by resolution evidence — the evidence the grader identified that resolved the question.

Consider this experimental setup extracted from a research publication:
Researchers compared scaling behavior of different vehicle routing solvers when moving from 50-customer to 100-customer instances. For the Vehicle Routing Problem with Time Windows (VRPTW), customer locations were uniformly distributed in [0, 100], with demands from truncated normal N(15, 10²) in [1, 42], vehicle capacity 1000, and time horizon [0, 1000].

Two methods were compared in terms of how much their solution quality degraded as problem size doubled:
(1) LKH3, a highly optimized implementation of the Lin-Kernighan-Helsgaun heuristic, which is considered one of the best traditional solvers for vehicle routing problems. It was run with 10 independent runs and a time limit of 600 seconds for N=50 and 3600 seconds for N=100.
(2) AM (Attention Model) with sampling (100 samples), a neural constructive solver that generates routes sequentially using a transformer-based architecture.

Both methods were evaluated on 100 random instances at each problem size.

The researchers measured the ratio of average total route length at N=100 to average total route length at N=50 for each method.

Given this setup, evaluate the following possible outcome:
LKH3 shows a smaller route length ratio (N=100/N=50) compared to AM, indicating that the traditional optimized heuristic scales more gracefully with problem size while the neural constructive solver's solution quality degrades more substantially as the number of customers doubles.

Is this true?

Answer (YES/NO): NO